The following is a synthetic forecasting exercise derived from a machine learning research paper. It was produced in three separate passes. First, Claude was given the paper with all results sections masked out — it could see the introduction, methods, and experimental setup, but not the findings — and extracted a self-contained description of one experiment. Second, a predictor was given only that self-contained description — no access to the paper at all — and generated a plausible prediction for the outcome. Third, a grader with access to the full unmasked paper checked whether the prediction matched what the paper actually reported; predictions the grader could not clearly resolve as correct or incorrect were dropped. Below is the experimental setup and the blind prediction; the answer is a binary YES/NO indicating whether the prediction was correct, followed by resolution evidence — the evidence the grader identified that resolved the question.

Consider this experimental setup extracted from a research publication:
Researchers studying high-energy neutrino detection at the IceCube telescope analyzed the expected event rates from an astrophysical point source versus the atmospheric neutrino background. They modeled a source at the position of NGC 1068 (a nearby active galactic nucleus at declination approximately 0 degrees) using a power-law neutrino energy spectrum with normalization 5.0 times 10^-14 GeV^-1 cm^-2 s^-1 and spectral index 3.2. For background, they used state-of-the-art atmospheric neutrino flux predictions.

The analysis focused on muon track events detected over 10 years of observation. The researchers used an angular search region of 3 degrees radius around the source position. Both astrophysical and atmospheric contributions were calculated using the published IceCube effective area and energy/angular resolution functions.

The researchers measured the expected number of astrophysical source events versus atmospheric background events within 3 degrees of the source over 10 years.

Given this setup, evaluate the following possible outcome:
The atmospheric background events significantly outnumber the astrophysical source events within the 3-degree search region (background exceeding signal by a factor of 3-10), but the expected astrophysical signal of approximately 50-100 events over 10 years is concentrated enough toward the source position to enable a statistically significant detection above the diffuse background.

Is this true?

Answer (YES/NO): NO